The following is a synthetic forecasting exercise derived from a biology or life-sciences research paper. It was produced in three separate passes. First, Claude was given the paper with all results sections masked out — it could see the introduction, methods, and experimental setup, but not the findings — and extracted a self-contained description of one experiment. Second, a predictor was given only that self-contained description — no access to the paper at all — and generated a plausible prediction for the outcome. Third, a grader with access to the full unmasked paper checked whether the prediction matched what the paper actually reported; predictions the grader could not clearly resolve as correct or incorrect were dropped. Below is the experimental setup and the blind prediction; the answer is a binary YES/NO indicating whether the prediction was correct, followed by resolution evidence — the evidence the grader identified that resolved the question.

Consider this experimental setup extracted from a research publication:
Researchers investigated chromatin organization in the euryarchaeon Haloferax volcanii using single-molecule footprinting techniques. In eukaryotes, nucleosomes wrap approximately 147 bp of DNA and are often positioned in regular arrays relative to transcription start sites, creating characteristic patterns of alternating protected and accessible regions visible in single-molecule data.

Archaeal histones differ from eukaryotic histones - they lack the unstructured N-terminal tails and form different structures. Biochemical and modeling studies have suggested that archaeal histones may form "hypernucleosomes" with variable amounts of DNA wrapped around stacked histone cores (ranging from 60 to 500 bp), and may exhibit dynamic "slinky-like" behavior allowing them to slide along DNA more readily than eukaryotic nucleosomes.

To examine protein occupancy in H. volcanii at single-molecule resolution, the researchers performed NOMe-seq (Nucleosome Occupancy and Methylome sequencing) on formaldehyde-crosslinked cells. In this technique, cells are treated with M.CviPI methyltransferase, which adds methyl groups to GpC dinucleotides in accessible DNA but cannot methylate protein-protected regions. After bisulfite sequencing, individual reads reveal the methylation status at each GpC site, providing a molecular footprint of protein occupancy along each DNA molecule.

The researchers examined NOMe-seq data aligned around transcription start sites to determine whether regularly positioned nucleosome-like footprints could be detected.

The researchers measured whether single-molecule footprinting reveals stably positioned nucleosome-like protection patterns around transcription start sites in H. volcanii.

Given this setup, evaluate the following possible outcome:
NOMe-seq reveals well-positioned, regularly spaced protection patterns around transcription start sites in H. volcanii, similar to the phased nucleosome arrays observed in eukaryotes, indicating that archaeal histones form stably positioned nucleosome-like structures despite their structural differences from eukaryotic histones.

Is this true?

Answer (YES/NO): NO